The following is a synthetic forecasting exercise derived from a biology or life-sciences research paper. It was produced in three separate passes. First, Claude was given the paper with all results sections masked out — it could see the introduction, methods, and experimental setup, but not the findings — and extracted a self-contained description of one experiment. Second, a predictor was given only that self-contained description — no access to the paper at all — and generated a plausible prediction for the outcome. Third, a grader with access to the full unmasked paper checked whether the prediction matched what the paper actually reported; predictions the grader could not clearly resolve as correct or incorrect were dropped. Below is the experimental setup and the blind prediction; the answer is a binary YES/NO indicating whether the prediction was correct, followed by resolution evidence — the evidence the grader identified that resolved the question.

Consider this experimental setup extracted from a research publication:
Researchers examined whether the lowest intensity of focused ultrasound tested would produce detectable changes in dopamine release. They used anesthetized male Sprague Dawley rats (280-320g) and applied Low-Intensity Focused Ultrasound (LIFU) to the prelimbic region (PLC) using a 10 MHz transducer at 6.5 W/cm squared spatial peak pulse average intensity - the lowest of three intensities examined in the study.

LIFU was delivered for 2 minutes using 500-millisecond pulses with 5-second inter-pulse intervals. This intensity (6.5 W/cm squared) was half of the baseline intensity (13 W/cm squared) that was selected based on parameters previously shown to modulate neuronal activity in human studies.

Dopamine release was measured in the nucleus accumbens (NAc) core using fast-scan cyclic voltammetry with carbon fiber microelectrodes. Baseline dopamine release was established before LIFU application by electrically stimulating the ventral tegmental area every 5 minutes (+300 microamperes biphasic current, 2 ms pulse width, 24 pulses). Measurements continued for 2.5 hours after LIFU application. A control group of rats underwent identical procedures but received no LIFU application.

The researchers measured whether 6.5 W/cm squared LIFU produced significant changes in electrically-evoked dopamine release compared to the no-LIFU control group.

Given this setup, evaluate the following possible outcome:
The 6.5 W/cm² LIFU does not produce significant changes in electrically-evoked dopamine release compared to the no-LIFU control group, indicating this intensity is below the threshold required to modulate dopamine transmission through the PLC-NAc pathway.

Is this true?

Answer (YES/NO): YES